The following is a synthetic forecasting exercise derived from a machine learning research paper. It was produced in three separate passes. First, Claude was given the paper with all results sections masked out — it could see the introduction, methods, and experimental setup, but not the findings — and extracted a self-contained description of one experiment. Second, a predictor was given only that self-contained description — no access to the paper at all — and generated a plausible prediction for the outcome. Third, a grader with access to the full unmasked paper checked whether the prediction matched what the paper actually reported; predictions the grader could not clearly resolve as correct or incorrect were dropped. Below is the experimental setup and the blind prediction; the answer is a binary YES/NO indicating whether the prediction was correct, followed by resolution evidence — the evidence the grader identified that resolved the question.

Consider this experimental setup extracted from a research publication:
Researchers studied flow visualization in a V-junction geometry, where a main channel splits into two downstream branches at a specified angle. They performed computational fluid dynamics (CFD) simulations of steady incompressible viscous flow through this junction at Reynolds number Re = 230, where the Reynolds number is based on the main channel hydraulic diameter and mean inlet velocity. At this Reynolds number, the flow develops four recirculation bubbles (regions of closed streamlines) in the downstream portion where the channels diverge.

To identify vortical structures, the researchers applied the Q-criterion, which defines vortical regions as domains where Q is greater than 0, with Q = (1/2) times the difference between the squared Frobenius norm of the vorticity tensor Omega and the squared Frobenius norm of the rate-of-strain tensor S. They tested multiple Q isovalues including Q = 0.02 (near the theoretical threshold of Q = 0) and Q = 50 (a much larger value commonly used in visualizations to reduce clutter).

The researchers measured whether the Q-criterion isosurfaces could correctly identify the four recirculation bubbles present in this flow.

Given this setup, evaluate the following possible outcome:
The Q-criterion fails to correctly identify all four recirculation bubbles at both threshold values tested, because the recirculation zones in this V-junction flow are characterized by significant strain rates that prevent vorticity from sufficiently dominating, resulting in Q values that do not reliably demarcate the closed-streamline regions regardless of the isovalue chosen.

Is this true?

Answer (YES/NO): NO